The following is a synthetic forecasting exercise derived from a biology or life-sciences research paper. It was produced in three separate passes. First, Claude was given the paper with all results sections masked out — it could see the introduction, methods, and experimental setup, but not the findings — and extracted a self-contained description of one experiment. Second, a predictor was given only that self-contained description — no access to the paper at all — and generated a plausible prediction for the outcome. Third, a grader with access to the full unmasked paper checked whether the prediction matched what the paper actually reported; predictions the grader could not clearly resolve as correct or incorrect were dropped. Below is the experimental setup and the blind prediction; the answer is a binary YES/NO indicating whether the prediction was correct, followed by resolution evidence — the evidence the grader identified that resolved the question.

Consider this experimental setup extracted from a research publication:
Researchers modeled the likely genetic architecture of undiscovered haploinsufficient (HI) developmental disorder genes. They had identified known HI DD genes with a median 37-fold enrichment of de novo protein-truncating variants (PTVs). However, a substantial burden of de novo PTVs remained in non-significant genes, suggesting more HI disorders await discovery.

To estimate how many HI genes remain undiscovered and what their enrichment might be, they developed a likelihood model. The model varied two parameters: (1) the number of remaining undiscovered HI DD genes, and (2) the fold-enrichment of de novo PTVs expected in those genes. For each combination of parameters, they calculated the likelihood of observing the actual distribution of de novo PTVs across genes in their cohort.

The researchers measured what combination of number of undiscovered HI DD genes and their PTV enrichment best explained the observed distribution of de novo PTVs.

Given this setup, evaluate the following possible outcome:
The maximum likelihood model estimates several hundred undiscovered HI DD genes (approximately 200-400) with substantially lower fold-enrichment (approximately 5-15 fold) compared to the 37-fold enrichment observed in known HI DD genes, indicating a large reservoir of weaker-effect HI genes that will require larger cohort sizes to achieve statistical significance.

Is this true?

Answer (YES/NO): NO